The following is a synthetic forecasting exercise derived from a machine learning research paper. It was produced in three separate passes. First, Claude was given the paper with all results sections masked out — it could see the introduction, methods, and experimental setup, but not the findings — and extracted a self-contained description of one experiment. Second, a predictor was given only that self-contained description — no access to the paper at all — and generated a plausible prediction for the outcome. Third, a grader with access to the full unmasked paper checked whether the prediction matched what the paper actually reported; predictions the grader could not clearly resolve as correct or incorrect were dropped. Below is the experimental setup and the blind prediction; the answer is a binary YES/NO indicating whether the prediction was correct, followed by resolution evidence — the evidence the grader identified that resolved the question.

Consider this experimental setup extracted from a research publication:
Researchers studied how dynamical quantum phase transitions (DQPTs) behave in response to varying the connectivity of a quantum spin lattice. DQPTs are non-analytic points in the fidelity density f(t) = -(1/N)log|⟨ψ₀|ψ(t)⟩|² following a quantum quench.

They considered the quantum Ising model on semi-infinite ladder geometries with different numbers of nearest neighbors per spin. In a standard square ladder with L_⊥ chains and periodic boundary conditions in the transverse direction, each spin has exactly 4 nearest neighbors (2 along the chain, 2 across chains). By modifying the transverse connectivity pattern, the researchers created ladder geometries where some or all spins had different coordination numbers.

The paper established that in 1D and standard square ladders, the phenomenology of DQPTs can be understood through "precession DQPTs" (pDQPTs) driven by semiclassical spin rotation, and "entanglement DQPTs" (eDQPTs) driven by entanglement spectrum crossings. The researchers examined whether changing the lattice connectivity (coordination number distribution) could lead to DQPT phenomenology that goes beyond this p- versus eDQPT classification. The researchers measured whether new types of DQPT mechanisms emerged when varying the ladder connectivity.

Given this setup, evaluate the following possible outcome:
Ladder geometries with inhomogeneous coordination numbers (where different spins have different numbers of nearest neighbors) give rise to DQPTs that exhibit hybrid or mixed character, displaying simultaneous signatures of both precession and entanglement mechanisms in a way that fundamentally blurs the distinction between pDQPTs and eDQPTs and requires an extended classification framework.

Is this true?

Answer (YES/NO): NO